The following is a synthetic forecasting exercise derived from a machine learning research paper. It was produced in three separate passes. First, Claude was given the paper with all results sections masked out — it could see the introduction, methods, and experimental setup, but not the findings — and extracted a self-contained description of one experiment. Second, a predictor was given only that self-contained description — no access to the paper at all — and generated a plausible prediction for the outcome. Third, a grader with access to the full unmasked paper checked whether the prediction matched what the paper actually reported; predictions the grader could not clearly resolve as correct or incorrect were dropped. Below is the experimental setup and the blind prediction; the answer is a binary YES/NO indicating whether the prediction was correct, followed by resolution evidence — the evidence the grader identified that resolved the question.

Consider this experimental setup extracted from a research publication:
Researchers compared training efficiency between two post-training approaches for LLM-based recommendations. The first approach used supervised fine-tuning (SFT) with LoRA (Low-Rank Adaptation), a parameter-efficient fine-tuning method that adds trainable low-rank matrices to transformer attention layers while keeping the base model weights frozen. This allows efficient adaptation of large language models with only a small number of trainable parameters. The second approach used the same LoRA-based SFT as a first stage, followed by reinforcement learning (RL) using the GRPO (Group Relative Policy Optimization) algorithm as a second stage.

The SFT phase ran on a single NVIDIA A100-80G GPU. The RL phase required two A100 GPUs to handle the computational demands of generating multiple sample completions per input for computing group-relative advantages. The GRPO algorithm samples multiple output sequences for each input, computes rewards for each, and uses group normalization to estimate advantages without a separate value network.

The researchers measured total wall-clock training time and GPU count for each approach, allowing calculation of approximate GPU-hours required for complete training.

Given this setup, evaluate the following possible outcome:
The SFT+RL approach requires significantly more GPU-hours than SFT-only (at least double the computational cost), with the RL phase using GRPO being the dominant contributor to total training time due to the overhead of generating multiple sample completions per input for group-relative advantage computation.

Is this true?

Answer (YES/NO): YES